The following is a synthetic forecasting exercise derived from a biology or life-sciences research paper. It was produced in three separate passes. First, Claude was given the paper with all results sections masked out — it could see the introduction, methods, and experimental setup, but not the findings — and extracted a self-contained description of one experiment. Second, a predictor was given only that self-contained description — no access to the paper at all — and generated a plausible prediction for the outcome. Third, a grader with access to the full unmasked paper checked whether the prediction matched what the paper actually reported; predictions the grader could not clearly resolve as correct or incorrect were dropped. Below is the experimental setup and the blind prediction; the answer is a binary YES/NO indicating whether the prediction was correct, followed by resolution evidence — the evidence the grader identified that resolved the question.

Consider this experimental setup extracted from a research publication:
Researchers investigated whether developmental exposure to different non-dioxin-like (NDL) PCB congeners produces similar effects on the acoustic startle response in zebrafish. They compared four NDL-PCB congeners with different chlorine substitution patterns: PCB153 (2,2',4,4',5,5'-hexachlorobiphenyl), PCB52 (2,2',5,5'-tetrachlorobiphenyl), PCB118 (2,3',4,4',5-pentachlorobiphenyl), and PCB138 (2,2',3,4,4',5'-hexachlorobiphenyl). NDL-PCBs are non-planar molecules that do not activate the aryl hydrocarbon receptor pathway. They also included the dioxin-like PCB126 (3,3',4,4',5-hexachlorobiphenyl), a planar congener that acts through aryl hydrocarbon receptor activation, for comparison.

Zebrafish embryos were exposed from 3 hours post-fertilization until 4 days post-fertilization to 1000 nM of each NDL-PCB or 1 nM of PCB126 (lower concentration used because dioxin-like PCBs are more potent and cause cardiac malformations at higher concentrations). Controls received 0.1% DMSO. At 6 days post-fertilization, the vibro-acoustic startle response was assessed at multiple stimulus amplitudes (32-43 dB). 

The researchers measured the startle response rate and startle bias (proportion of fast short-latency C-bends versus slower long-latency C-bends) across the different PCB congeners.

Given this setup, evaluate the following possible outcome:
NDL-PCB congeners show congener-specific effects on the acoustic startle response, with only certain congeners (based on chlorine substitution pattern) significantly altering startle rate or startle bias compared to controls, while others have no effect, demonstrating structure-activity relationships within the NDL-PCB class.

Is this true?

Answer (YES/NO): NO